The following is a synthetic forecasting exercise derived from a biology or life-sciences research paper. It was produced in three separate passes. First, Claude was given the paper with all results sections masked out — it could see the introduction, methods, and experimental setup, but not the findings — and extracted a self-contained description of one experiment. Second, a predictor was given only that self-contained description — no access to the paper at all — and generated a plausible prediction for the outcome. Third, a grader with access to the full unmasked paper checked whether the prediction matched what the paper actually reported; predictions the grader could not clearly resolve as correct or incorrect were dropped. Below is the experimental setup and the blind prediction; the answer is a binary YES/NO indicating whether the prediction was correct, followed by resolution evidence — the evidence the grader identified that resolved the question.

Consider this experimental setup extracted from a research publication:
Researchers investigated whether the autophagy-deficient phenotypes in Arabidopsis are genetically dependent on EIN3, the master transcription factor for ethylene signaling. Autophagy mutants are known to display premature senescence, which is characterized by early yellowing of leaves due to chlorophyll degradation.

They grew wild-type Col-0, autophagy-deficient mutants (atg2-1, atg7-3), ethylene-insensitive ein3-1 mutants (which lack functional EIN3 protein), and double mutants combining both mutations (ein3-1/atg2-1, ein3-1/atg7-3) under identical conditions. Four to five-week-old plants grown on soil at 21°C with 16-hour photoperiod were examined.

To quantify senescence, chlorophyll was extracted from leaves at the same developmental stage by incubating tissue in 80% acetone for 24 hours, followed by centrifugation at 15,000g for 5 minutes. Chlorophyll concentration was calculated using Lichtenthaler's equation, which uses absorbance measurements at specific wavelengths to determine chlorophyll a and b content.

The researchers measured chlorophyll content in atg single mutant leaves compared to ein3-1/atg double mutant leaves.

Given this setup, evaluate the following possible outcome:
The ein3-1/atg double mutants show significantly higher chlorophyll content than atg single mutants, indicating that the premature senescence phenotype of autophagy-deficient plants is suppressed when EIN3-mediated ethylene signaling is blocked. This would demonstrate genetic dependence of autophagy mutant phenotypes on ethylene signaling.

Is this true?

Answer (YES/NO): YES